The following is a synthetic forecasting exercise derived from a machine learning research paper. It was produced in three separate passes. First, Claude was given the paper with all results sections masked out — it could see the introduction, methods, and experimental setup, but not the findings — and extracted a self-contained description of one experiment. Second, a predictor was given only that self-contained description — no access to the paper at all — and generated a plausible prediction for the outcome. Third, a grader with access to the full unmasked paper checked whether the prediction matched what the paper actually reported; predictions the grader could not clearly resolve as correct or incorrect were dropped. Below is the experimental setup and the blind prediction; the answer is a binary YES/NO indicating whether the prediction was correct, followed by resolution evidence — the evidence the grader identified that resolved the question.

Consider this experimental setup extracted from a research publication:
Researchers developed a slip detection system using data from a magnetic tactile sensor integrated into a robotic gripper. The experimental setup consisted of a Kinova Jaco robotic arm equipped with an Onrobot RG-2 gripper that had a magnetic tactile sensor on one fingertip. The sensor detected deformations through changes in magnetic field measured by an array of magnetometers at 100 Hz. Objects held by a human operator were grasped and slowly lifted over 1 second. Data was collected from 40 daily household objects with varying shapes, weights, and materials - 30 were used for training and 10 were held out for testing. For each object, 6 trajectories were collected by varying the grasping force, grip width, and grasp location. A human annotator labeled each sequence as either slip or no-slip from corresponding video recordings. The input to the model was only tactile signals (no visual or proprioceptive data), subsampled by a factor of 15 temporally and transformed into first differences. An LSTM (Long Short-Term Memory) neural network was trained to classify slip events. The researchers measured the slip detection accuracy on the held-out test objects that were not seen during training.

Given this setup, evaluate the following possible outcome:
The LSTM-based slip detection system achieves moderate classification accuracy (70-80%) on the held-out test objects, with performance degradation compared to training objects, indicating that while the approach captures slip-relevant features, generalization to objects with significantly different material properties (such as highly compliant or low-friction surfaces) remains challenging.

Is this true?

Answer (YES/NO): NO